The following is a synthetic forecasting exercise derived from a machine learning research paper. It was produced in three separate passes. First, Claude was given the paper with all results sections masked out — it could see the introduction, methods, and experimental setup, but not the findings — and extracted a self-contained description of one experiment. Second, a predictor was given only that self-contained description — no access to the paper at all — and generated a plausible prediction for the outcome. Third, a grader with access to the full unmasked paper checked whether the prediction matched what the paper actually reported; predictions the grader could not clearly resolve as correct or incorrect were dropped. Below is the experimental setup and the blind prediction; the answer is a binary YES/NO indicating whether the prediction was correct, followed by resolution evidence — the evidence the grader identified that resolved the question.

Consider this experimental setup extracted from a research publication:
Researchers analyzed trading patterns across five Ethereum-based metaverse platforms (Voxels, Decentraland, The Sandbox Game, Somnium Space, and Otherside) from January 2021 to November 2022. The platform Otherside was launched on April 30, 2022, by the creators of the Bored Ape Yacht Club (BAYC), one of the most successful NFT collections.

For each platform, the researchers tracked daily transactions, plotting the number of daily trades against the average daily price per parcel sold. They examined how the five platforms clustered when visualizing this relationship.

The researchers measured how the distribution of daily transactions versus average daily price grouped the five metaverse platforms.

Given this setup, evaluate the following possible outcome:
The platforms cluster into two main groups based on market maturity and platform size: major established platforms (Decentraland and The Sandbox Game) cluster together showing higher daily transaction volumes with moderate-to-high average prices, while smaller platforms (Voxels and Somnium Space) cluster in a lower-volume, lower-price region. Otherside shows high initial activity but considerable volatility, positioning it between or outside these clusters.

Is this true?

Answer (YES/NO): NO